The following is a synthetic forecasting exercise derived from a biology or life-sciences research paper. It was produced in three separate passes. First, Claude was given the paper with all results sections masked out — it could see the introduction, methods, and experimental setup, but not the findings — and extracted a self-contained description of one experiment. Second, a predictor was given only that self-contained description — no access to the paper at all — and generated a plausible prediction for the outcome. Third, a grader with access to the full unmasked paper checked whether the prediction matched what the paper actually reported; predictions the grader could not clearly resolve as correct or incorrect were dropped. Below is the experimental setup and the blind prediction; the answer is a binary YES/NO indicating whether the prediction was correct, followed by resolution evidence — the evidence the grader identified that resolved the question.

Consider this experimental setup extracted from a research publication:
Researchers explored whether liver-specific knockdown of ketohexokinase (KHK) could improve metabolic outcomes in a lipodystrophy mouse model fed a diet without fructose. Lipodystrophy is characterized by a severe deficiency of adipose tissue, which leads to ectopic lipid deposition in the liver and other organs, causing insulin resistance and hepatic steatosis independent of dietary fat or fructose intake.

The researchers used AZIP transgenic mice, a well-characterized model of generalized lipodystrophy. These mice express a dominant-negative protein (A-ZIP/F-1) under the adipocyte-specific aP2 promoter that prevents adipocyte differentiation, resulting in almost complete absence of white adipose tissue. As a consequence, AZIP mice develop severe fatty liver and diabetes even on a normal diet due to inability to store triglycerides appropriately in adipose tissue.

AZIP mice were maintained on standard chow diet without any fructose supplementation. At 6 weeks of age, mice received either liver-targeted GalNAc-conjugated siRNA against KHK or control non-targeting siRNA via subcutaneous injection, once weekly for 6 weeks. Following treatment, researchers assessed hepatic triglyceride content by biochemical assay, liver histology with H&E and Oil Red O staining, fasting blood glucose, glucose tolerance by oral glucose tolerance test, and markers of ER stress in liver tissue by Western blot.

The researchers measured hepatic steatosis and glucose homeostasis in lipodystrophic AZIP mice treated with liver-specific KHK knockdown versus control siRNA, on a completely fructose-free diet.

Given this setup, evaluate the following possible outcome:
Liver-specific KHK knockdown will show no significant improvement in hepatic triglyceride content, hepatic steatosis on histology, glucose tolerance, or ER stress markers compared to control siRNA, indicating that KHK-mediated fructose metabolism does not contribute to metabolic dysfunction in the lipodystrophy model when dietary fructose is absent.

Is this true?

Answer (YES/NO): NO